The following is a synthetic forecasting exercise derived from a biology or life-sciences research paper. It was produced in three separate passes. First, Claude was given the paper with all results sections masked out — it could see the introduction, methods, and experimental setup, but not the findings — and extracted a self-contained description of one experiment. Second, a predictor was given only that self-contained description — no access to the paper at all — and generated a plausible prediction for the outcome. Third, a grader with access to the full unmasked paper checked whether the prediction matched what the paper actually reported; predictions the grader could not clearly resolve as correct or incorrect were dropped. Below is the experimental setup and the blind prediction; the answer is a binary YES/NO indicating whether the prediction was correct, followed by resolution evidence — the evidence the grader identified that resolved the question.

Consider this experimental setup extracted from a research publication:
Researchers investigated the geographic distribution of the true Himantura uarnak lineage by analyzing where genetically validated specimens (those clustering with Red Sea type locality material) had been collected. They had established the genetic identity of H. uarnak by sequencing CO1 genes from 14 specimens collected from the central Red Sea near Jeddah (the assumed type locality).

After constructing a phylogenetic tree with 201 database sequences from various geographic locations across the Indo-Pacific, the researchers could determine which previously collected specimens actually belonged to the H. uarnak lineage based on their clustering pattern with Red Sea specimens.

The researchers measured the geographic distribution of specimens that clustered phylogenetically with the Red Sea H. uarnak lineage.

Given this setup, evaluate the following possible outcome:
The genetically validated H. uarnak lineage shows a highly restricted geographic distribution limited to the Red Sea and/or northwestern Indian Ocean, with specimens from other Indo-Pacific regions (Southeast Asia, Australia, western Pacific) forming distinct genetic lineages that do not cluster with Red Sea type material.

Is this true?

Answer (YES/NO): NO